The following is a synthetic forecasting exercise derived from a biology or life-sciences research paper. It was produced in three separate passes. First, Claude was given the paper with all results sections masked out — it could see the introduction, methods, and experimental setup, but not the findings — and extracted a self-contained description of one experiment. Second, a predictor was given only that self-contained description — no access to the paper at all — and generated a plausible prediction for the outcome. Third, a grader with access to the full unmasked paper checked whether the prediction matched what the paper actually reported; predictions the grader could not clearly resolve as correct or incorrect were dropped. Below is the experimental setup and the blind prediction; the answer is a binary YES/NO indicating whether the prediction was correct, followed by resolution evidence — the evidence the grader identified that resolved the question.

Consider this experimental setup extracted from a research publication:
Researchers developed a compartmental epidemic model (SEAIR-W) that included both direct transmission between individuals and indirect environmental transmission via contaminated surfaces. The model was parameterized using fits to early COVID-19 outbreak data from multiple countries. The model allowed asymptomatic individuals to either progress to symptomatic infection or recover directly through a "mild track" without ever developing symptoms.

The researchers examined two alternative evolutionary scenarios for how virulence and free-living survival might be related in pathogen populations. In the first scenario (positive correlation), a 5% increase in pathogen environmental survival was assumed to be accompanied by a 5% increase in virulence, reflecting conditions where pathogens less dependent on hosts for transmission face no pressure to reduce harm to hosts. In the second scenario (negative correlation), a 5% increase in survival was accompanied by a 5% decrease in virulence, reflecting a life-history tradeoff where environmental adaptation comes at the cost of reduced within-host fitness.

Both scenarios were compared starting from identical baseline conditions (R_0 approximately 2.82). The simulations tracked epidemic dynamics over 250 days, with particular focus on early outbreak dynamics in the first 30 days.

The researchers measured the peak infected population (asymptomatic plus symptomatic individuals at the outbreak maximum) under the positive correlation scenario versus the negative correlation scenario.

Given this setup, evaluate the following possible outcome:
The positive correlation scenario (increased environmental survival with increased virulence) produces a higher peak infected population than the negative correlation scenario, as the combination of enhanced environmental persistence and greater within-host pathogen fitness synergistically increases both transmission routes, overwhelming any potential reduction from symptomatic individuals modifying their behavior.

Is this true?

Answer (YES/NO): YES